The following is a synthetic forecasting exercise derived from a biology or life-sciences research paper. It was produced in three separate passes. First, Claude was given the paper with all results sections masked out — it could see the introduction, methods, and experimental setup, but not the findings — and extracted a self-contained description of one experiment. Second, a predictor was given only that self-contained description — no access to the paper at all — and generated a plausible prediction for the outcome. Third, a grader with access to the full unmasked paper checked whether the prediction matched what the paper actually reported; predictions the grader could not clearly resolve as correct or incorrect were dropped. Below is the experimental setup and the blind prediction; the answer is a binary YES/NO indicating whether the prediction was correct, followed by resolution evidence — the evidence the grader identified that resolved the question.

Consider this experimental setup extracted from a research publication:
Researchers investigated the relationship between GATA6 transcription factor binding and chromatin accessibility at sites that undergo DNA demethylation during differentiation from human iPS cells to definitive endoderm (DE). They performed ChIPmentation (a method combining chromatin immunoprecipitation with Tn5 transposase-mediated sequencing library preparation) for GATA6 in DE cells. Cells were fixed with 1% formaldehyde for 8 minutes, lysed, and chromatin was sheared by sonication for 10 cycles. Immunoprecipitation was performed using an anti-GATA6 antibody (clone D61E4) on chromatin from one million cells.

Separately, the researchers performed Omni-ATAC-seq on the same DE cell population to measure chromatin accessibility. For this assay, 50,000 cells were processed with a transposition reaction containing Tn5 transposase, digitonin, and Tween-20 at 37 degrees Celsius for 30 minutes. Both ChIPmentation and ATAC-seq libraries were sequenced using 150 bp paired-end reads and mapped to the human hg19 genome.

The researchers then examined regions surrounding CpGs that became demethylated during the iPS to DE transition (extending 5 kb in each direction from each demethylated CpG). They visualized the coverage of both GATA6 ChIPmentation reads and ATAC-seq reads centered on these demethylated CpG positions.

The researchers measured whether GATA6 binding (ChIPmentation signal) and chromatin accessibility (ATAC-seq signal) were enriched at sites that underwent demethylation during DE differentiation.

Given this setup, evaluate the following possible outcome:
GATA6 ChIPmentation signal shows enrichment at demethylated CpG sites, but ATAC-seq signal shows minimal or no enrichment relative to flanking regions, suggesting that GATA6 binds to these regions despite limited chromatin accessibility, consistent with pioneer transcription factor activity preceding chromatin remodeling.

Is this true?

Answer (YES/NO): NO